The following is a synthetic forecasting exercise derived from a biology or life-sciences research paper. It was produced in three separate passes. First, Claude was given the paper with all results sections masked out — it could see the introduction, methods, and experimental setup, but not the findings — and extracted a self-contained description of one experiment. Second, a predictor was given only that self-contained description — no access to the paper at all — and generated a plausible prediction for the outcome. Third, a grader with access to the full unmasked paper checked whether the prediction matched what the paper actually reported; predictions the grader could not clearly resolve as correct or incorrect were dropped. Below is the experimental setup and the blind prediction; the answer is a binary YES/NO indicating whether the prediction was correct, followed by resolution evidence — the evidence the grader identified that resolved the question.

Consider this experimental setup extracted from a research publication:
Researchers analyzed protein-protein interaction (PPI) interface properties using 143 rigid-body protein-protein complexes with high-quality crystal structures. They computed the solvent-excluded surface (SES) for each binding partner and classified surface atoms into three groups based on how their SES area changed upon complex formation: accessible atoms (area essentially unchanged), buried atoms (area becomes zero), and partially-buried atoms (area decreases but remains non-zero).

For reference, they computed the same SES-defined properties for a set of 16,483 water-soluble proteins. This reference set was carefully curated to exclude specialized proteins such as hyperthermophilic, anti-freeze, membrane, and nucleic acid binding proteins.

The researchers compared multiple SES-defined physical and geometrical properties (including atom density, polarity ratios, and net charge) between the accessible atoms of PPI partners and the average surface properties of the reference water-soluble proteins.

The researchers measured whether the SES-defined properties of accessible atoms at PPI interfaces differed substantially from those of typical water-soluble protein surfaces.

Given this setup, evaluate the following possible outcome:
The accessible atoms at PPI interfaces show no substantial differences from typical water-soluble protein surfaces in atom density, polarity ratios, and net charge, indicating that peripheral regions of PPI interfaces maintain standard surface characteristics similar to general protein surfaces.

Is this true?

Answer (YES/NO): YES